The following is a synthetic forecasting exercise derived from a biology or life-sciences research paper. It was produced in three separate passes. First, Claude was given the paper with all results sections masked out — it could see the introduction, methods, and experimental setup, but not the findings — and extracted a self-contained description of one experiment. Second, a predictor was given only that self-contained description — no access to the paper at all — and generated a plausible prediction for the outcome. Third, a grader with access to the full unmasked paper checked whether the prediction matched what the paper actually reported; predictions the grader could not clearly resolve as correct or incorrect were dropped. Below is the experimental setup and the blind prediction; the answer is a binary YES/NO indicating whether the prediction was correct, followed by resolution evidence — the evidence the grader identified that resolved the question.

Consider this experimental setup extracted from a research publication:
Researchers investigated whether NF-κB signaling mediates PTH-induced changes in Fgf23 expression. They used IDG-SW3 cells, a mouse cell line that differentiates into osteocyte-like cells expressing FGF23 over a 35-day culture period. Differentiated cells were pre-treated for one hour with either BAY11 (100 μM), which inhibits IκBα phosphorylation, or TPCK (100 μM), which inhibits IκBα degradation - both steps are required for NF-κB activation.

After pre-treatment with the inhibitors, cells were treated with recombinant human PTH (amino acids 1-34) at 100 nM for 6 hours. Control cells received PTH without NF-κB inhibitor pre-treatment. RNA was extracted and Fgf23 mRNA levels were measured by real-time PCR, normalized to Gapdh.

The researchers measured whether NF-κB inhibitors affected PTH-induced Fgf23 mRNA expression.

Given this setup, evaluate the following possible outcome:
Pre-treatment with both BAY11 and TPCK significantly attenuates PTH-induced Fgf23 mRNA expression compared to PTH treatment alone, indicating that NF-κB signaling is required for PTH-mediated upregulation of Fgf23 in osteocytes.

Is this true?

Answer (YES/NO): YES